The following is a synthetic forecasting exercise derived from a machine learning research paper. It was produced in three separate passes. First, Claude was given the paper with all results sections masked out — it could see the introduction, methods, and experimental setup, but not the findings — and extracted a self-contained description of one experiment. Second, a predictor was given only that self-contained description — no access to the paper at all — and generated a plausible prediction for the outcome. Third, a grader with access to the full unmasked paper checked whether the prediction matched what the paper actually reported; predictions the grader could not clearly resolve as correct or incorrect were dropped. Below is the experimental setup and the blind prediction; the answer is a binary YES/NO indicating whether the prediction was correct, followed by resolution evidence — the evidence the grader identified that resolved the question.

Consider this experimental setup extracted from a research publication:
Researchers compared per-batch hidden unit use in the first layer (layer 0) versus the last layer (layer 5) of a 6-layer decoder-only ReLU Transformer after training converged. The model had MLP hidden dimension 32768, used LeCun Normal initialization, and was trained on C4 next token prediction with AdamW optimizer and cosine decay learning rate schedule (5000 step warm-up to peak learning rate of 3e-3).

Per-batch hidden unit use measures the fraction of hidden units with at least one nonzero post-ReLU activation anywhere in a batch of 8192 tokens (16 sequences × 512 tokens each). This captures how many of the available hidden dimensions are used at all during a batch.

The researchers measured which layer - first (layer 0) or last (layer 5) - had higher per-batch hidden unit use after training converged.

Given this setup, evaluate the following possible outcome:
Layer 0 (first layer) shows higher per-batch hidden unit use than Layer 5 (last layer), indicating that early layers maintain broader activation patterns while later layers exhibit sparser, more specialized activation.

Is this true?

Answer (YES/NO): NO